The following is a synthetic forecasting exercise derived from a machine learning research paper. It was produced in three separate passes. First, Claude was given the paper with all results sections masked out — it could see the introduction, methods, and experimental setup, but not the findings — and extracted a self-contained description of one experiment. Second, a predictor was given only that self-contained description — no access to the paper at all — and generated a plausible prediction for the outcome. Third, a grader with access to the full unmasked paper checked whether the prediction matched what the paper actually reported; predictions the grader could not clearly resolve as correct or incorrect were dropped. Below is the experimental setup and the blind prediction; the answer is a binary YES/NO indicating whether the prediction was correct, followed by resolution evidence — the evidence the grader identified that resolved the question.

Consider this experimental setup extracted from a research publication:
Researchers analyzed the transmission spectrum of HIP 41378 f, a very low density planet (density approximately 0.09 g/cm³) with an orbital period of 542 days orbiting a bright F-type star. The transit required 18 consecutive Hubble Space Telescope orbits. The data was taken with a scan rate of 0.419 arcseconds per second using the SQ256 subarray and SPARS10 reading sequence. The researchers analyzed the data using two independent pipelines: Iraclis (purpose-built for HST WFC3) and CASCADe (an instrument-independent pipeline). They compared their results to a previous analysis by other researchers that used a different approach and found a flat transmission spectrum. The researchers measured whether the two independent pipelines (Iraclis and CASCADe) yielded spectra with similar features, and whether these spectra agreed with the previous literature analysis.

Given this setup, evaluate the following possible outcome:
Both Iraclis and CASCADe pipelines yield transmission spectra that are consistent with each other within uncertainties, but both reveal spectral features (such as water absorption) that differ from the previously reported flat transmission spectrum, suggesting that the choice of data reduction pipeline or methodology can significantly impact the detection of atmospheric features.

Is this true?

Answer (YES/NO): YES